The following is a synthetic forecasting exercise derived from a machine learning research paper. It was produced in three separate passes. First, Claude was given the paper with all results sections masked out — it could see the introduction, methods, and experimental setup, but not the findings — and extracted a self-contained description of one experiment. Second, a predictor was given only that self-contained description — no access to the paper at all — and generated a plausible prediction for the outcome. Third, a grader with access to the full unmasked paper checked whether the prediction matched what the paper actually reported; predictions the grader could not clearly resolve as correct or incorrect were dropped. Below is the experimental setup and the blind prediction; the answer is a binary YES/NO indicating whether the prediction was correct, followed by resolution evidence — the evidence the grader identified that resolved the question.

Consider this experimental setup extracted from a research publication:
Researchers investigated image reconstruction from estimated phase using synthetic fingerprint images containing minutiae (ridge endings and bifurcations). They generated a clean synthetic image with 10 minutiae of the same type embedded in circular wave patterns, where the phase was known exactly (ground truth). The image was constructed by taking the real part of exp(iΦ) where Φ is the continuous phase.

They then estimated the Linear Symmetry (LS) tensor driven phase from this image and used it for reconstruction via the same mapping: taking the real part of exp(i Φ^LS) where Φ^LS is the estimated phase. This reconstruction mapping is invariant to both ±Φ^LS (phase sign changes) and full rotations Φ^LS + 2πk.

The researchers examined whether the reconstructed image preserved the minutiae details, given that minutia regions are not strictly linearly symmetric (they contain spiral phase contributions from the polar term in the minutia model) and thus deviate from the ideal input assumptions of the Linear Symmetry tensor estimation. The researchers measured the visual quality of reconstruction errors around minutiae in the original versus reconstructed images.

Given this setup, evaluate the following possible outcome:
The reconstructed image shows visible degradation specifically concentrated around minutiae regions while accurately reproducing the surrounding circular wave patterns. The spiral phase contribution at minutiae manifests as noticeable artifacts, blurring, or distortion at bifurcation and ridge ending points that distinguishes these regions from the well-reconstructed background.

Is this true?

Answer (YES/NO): NO